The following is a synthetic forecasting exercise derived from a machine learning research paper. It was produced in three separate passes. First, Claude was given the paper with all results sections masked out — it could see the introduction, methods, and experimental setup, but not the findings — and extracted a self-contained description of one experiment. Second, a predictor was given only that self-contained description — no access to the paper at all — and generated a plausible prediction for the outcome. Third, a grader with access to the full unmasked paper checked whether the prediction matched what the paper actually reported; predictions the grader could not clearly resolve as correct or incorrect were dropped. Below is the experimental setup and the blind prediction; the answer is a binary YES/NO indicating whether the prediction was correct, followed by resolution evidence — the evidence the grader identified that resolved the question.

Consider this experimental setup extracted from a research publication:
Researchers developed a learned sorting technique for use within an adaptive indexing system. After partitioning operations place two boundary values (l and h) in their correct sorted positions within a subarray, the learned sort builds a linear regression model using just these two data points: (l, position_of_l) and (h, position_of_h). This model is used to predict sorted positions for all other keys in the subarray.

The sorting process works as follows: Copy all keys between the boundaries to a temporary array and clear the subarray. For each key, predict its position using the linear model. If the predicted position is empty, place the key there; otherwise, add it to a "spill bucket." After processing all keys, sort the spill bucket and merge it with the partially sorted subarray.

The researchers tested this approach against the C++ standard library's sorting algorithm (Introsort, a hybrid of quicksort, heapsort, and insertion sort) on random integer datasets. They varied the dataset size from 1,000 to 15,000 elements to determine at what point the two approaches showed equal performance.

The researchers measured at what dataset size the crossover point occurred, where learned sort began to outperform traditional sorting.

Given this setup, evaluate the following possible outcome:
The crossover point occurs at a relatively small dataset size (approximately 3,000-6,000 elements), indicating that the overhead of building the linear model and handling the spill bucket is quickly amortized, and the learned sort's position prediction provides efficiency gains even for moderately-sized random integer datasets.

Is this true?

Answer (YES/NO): YES